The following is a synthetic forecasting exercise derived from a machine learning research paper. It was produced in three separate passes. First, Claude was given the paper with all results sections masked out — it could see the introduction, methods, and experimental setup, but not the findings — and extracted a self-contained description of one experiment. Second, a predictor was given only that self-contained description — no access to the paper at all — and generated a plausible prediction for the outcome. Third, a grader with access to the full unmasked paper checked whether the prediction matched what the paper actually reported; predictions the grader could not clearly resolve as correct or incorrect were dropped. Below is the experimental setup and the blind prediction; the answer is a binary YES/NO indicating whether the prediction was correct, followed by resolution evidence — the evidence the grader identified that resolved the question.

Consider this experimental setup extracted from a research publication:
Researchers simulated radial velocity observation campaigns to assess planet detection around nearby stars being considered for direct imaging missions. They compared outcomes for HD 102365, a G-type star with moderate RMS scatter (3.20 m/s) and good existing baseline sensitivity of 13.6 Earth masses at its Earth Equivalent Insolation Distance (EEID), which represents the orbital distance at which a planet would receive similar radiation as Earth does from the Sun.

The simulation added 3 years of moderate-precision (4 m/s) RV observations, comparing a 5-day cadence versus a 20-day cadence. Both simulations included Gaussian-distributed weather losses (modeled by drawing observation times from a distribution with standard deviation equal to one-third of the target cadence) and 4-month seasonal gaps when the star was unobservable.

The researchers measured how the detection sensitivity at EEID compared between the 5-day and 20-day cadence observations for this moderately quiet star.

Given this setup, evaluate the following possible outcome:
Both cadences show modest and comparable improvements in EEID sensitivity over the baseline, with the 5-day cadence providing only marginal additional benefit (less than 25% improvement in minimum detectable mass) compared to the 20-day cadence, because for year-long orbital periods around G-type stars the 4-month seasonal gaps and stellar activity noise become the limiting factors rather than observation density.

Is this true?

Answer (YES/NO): NO